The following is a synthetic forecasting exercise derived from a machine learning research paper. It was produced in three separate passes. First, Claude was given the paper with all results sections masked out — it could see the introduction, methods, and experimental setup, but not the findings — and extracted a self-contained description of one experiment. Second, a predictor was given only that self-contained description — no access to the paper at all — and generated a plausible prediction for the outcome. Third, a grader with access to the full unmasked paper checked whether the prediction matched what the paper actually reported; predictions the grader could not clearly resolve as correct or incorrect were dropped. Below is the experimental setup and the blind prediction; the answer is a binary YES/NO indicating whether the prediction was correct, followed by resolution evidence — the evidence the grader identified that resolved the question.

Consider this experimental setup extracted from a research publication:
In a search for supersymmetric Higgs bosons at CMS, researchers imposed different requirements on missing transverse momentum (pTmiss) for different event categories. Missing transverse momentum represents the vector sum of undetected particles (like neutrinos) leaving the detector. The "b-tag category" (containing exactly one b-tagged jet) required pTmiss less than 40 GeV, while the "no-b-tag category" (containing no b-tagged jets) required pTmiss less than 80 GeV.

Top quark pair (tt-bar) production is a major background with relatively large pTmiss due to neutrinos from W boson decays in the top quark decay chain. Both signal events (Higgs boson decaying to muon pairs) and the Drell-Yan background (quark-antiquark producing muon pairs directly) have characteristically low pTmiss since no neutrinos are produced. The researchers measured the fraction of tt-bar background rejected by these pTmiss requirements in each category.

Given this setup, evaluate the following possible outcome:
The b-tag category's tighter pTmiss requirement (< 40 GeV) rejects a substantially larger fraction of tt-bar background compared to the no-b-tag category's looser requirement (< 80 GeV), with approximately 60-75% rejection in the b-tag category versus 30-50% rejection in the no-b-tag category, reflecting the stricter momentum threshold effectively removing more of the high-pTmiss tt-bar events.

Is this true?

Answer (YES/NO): YES